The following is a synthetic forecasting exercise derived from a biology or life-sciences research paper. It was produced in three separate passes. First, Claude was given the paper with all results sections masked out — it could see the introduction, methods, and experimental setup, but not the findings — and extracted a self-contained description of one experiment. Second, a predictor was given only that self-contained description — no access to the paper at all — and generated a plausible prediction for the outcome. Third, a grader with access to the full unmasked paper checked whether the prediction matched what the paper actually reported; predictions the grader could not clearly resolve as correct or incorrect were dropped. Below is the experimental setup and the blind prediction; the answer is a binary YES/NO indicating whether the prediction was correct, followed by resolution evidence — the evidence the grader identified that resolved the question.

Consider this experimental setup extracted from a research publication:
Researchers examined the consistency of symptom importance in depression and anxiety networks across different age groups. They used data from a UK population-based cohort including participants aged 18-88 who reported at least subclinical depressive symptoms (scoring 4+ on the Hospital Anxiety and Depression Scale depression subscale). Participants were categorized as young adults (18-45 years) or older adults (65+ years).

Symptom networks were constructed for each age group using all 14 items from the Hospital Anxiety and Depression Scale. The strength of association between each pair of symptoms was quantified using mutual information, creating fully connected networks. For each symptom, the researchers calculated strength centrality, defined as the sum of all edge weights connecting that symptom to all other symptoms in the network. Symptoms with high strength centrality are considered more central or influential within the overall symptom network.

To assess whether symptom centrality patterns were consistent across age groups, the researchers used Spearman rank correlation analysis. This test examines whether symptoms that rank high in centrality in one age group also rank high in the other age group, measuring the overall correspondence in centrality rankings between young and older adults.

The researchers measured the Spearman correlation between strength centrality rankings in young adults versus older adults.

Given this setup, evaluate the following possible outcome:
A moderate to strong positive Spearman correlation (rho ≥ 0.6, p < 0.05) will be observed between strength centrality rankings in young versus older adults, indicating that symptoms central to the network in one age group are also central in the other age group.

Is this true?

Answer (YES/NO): YES